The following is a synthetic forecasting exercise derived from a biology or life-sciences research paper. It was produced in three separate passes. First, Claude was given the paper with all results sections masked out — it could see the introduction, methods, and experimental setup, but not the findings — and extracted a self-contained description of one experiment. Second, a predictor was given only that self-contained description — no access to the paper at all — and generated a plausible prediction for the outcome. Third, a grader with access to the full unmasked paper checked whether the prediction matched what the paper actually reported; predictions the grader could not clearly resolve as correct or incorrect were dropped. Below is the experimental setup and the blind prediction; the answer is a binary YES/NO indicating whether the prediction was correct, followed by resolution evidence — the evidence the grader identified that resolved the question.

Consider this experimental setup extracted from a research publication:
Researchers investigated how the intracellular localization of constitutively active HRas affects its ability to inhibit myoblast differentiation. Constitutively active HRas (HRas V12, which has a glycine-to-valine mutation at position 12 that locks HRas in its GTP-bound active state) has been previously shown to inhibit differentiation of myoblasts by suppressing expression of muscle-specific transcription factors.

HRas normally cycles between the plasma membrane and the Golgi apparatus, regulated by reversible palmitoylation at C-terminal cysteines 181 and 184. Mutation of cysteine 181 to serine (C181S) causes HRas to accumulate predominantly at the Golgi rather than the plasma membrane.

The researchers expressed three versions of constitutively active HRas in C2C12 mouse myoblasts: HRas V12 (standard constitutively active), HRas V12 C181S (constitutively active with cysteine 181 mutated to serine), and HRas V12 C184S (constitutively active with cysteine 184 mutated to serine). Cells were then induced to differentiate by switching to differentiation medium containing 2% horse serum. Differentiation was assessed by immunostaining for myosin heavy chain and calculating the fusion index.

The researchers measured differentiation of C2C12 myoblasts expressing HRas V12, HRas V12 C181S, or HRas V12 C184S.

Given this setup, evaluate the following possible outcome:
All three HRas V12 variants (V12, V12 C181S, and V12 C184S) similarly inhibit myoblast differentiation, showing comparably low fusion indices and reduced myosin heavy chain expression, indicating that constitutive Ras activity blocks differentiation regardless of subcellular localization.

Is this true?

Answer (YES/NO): NO